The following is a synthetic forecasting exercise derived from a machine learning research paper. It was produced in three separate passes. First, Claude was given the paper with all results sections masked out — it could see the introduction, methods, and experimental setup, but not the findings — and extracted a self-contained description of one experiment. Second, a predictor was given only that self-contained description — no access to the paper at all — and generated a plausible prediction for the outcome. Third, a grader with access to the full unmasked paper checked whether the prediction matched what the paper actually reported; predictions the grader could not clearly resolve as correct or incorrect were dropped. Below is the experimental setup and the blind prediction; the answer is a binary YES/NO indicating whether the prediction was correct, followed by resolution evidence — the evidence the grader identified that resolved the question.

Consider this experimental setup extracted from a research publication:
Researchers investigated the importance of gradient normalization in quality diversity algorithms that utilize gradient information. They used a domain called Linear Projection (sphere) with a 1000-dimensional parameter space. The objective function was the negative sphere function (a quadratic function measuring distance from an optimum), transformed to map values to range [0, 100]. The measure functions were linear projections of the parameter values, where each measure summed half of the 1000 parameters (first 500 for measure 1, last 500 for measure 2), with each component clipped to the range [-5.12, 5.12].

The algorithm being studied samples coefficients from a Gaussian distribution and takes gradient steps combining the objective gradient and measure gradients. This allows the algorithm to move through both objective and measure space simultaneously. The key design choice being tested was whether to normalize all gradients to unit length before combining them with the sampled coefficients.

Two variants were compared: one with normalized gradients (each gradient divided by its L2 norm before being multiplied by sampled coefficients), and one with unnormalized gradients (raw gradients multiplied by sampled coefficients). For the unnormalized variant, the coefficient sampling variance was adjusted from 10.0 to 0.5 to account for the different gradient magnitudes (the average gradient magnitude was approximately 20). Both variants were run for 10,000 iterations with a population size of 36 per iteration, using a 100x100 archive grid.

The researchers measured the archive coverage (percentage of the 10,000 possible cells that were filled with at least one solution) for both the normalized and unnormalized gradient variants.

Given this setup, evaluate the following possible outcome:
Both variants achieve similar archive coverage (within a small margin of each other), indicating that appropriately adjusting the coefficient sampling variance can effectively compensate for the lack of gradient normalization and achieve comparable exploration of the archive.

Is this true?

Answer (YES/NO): NO